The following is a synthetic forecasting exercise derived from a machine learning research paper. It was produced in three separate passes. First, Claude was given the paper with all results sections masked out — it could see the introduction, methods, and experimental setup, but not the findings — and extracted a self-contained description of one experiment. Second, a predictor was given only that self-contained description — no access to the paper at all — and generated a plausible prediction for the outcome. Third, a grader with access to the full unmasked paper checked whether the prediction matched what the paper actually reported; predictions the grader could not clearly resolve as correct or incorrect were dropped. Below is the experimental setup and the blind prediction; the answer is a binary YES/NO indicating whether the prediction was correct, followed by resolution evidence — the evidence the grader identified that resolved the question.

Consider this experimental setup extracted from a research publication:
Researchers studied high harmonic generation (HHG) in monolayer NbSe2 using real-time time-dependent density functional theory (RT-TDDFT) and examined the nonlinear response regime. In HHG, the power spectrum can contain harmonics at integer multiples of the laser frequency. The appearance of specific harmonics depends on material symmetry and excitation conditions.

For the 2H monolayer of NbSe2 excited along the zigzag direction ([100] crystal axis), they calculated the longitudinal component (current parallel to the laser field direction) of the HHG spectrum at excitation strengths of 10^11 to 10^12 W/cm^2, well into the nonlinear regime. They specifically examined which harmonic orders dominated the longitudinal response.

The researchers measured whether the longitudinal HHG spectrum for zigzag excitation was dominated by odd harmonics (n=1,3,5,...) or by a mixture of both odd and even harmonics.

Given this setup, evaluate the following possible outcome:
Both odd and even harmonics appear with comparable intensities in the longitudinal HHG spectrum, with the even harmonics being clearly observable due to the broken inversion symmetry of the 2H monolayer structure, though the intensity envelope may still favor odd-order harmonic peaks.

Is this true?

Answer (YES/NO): NO